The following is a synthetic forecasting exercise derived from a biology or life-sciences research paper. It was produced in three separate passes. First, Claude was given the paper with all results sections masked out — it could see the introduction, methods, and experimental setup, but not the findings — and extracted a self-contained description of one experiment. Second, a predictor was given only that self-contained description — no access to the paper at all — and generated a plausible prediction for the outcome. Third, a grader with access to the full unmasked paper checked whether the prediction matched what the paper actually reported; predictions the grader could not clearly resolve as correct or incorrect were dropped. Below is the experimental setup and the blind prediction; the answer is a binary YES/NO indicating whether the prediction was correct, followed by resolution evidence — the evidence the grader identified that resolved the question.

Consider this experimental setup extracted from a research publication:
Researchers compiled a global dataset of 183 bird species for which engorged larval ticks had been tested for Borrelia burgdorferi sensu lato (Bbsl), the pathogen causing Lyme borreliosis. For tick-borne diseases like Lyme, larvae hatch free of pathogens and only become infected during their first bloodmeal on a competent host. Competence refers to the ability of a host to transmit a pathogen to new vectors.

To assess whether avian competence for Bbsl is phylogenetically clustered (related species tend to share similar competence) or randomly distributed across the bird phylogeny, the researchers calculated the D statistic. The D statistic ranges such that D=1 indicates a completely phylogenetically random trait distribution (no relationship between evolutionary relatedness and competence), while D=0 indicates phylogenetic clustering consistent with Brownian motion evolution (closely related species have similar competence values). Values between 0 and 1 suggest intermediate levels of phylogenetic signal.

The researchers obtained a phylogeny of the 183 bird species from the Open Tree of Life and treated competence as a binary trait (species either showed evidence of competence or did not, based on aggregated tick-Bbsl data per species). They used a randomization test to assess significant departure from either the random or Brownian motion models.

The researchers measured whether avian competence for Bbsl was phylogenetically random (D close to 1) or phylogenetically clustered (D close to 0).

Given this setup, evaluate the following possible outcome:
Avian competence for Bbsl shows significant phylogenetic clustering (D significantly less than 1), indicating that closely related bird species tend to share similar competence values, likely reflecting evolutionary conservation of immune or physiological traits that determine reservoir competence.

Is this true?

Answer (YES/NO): YES